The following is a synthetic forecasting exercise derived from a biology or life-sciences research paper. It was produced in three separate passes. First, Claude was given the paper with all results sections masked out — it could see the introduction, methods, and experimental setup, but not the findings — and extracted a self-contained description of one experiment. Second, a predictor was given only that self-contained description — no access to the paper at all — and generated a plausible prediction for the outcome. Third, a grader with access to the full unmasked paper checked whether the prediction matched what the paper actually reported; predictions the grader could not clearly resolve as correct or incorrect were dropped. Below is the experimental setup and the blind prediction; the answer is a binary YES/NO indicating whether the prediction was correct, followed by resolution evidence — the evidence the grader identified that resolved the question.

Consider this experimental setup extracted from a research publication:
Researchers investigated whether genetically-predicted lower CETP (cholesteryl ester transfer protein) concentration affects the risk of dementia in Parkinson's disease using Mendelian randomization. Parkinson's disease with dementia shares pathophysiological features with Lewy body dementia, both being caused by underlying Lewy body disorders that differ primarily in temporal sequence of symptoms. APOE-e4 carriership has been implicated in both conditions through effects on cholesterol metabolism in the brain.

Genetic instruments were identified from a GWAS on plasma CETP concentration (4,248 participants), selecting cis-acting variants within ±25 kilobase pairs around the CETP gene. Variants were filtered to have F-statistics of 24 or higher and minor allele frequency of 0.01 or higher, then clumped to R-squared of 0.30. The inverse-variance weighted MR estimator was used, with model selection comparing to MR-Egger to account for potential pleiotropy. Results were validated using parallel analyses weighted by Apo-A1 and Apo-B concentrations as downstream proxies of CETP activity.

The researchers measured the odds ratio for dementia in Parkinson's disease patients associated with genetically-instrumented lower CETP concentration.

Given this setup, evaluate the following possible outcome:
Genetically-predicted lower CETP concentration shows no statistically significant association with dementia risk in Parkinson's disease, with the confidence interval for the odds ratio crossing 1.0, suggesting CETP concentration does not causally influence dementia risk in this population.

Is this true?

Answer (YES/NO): NO